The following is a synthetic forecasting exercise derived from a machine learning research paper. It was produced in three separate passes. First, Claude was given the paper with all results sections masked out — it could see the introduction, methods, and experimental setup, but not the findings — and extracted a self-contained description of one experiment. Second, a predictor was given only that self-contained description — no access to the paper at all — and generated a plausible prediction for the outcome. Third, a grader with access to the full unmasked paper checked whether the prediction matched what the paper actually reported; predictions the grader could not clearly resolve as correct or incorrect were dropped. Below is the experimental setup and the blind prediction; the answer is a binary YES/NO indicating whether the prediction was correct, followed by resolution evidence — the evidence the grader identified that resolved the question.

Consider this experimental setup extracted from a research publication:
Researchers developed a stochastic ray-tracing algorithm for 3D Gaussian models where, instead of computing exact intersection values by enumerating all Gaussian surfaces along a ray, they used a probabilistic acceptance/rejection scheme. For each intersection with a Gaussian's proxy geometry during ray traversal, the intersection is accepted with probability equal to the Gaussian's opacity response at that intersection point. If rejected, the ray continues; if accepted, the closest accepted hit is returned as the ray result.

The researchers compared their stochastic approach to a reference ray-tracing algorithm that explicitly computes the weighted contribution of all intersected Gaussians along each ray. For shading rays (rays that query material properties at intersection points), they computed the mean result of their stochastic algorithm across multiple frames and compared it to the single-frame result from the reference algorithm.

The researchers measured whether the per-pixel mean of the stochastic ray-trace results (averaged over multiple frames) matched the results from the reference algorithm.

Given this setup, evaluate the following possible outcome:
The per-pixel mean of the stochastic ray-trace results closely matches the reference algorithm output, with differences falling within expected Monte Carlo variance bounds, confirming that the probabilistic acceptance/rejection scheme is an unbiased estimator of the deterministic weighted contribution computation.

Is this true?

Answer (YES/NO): YES